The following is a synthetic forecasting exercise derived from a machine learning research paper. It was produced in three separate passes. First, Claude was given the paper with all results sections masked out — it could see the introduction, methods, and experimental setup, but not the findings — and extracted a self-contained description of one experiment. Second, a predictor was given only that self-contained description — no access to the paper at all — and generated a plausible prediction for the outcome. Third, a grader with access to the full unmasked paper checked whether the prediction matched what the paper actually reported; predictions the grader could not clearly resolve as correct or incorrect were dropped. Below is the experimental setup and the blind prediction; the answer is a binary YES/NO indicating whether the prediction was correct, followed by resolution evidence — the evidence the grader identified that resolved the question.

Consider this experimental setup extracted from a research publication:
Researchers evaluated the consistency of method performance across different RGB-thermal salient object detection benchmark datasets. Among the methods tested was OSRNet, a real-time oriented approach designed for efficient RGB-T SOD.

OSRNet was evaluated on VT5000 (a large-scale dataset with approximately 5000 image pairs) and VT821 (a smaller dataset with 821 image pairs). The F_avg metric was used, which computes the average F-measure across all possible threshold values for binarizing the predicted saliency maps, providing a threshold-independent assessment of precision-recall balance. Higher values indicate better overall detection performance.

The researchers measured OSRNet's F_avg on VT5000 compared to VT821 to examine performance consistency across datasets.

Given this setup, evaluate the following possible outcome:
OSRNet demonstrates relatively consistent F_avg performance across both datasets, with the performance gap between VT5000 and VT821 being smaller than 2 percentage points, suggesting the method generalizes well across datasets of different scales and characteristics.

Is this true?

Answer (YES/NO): YES